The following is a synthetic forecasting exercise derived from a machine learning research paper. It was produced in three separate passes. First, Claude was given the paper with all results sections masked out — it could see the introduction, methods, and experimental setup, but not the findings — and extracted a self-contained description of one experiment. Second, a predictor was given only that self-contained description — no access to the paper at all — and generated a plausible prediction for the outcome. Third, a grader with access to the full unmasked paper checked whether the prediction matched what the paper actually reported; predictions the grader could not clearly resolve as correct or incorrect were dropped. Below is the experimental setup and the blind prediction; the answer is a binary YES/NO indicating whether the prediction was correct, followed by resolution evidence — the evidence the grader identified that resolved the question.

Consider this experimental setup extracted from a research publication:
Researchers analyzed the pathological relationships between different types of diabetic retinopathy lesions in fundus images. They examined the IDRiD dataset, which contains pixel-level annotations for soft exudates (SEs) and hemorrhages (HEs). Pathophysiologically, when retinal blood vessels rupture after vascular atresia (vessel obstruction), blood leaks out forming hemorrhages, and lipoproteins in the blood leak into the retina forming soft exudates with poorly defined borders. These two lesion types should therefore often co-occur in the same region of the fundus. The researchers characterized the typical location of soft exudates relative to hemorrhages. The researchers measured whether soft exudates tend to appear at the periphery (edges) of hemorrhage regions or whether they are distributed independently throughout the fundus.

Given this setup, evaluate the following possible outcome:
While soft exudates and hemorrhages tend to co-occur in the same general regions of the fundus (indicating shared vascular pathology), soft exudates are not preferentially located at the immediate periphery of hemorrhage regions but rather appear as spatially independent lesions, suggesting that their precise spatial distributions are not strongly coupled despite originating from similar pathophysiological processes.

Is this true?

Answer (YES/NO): NO